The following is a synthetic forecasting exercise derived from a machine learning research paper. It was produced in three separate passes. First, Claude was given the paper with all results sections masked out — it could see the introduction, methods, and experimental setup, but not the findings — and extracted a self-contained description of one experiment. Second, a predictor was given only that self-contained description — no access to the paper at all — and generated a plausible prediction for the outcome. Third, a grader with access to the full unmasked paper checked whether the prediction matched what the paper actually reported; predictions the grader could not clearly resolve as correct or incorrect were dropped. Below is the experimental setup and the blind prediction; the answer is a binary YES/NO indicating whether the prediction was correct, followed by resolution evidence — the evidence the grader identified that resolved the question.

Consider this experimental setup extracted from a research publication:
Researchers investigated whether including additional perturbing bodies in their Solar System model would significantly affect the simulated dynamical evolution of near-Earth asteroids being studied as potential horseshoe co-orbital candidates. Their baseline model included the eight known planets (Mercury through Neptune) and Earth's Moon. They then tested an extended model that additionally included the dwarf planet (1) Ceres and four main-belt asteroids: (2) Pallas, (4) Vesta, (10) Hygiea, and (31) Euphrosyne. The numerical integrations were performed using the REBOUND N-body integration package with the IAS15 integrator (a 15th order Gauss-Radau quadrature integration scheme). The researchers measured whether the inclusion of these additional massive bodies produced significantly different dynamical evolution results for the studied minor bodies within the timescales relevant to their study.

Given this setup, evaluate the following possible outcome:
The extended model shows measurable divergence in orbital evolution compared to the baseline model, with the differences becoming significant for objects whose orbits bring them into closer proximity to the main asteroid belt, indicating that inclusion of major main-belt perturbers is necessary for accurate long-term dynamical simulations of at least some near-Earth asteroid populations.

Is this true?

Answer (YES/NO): NO